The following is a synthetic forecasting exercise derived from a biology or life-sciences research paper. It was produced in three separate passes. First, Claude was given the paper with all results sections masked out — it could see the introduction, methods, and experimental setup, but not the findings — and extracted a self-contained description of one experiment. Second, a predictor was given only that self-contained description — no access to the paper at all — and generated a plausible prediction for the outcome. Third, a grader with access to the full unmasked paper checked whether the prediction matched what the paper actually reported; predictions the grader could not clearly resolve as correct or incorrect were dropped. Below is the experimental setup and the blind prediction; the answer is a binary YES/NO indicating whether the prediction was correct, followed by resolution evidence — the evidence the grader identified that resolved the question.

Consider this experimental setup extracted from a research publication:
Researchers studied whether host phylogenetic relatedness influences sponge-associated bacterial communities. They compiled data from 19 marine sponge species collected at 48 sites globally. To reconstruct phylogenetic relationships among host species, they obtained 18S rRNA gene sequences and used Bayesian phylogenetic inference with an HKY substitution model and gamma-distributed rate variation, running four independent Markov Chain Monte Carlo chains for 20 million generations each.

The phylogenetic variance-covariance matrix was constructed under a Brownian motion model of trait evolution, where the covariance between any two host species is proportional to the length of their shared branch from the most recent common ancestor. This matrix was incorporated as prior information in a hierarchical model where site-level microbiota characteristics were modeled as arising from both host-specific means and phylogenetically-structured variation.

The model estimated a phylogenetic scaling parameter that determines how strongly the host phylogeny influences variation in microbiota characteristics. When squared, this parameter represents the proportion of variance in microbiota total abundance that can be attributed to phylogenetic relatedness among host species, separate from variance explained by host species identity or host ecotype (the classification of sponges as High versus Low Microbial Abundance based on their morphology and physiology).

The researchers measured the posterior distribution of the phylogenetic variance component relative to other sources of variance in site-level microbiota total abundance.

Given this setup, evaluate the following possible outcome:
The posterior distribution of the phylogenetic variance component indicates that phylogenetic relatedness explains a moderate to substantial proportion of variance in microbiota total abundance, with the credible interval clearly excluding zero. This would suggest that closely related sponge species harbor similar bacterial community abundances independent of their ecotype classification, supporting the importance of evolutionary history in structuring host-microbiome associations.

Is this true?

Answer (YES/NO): NO